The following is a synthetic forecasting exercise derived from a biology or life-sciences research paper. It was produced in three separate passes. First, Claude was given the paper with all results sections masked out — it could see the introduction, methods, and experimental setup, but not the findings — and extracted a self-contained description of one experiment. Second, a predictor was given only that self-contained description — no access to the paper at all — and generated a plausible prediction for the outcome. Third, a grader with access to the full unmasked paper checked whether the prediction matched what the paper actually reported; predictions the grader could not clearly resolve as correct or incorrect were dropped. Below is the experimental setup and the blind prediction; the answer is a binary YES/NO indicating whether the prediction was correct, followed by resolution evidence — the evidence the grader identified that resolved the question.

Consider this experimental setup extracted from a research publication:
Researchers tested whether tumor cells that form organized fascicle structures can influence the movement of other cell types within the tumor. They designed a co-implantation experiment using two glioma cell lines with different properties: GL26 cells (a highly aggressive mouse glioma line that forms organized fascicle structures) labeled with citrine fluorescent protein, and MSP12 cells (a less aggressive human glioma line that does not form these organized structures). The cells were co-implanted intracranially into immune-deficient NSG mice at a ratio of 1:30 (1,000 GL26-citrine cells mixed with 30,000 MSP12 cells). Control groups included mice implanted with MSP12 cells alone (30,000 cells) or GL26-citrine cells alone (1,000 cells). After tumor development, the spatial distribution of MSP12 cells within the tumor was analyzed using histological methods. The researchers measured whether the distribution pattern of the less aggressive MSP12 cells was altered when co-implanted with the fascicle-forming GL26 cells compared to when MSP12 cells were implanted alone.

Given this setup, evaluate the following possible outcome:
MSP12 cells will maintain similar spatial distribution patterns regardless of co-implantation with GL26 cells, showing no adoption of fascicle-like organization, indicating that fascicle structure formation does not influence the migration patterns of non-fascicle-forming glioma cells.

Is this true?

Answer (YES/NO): NO